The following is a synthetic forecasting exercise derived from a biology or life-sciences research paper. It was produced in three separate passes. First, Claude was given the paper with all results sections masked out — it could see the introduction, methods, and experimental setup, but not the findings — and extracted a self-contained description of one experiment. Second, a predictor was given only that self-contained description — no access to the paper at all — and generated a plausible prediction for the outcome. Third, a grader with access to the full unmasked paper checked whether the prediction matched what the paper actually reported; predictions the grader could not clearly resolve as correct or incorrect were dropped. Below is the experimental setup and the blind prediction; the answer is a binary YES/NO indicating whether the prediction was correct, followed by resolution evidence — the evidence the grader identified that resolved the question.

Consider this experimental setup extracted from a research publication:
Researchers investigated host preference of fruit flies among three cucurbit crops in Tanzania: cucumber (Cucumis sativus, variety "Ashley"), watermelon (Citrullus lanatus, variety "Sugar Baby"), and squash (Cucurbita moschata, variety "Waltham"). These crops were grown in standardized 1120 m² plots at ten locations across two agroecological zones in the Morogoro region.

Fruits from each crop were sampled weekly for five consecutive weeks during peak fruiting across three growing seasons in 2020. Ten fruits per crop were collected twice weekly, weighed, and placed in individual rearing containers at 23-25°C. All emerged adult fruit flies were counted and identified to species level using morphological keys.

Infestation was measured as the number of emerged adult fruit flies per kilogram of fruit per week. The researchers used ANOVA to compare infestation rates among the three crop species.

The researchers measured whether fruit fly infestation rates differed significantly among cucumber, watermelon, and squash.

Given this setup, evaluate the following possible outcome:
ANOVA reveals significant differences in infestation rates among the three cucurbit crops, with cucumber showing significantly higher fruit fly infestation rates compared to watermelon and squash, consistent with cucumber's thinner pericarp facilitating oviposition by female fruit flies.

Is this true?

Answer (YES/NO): NO